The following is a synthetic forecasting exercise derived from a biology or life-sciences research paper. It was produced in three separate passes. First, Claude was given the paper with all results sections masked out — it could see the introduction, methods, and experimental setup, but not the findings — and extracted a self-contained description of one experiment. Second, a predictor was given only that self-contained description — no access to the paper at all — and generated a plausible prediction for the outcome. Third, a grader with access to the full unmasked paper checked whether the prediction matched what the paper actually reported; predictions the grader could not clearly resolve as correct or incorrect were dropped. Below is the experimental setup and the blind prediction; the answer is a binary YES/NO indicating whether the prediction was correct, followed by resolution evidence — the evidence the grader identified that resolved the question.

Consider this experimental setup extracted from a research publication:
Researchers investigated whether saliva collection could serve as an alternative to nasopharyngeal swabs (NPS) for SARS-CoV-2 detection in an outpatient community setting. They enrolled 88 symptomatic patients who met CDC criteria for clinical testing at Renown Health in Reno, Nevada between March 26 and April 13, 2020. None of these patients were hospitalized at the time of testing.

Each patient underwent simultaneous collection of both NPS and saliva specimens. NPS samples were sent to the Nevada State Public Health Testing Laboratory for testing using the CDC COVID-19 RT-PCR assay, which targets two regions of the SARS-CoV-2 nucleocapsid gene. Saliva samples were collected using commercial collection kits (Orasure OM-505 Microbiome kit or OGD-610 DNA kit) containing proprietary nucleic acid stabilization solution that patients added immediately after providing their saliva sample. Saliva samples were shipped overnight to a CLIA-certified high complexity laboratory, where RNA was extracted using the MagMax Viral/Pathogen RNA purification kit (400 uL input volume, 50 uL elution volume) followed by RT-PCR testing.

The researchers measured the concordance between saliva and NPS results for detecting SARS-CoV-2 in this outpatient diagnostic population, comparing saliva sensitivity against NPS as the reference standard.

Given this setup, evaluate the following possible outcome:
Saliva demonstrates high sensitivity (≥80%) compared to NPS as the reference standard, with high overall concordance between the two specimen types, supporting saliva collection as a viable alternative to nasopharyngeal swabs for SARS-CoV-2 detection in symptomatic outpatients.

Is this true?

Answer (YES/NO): NO